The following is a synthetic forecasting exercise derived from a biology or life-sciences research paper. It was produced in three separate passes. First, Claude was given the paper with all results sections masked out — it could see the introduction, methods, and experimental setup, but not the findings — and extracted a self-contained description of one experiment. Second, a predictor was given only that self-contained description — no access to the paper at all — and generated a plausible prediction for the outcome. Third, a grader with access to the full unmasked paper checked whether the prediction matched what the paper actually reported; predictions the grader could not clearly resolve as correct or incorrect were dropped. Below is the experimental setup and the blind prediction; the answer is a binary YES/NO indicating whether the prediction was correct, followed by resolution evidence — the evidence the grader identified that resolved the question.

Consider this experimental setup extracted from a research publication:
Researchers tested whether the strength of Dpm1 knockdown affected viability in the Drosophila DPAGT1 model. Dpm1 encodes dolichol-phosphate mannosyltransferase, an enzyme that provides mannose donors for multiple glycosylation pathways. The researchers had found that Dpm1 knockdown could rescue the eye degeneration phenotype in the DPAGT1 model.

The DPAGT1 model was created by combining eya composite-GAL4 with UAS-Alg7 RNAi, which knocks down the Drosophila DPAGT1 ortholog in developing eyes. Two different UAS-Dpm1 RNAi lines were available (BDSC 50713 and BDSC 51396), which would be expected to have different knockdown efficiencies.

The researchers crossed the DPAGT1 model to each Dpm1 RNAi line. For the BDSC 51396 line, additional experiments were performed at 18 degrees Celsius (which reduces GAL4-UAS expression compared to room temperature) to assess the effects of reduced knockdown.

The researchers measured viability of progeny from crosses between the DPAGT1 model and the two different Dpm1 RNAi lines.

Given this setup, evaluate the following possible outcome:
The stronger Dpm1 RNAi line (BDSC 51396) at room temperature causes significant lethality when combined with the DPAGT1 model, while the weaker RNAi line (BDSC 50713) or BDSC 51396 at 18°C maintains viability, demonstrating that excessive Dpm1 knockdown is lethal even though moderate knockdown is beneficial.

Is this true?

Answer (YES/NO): NO